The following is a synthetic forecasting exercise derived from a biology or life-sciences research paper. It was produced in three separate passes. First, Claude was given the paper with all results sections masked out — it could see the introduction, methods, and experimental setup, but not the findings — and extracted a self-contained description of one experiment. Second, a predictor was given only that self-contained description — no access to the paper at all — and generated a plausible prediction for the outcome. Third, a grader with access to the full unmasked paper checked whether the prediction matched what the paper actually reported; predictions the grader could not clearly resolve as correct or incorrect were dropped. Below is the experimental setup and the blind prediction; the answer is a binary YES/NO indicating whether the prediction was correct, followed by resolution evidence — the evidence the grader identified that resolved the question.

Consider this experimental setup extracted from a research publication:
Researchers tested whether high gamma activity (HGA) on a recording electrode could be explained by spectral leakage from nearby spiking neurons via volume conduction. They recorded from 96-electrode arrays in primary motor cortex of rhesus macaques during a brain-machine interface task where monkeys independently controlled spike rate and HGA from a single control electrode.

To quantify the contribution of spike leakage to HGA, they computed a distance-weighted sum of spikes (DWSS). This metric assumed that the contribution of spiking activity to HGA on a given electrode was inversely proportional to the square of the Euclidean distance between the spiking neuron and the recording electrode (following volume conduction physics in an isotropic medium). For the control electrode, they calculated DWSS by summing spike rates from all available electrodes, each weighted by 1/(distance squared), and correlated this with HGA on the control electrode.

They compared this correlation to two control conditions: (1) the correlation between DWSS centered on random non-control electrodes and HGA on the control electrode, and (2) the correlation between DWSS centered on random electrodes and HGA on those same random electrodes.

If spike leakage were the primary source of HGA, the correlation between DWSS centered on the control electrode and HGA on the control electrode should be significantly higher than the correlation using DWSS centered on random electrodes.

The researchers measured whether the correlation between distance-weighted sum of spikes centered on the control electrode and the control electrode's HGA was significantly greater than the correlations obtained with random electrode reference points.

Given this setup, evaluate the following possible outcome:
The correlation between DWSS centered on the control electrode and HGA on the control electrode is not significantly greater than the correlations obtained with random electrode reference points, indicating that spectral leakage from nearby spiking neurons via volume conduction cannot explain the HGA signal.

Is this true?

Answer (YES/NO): YES